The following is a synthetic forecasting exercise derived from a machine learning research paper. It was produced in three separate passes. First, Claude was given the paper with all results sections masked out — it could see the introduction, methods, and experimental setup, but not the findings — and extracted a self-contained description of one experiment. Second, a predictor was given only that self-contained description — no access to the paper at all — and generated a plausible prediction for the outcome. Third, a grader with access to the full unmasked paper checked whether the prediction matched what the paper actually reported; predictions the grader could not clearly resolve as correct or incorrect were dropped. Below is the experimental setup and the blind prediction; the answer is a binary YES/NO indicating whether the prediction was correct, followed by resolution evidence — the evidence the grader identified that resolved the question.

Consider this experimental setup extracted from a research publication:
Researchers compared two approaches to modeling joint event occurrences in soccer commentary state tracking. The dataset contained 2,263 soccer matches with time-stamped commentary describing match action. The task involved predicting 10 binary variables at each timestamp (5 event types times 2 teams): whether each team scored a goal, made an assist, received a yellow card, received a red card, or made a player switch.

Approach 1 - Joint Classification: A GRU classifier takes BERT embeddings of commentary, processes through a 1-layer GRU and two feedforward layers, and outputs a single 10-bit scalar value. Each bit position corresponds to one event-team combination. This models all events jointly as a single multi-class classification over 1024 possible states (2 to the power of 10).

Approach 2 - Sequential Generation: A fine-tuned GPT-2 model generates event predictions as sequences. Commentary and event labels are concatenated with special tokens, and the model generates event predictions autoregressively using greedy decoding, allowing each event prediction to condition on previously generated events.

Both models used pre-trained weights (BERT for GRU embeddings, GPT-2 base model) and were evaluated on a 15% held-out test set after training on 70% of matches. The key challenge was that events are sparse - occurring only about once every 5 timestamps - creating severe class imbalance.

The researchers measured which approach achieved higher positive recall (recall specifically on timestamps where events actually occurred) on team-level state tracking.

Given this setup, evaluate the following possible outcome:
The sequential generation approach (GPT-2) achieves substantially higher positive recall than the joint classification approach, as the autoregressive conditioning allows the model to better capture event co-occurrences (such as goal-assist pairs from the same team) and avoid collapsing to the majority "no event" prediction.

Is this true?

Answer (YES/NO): NO